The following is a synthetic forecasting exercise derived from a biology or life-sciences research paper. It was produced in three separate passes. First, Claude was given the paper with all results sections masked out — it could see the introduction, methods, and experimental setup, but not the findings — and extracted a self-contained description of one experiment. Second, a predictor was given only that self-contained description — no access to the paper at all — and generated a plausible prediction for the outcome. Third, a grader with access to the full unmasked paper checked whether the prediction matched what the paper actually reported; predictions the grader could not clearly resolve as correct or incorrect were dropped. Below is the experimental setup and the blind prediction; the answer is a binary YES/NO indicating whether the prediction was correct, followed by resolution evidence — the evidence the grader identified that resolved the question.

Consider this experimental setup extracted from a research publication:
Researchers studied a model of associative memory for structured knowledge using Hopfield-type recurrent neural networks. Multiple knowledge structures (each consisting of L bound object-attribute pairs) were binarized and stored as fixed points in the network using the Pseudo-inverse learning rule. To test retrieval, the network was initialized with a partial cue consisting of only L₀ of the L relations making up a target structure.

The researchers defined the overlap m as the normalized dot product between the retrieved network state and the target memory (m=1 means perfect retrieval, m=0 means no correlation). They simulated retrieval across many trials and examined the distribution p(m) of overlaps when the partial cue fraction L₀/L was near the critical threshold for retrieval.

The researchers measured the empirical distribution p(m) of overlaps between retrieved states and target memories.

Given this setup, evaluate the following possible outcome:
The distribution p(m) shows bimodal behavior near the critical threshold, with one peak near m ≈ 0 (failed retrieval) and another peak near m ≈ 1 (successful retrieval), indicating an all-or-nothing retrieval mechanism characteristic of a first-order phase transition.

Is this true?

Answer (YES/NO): NO